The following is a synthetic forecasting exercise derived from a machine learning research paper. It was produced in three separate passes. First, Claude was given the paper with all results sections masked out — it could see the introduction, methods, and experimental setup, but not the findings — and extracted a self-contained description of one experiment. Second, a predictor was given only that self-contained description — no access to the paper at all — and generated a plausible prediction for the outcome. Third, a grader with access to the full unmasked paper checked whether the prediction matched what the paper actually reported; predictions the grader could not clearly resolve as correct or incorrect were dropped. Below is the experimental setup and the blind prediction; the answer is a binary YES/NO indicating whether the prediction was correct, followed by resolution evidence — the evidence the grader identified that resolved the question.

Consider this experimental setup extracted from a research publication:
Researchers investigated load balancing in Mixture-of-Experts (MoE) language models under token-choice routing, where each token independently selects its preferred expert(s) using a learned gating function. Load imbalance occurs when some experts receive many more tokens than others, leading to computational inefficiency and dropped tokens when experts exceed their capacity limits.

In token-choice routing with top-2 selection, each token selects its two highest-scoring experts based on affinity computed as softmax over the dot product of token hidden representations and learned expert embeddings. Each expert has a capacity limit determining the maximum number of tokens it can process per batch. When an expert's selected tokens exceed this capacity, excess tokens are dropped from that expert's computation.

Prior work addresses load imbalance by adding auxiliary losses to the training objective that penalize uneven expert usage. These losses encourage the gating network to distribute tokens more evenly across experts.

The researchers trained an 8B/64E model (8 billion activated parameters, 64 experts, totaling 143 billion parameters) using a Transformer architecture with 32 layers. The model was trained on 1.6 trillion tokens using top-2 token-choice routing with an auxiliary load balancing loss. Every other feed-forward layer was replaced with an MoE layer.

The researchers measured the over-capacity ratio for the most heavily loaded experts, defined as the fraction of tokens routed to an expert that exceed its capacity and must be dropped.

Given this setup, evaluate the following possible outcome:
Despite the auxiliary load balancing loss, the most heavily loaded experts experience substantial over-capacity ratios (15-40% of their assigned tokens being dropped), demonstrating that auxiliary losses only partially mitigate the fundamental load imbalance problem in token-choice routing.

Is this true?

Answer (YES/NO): YES